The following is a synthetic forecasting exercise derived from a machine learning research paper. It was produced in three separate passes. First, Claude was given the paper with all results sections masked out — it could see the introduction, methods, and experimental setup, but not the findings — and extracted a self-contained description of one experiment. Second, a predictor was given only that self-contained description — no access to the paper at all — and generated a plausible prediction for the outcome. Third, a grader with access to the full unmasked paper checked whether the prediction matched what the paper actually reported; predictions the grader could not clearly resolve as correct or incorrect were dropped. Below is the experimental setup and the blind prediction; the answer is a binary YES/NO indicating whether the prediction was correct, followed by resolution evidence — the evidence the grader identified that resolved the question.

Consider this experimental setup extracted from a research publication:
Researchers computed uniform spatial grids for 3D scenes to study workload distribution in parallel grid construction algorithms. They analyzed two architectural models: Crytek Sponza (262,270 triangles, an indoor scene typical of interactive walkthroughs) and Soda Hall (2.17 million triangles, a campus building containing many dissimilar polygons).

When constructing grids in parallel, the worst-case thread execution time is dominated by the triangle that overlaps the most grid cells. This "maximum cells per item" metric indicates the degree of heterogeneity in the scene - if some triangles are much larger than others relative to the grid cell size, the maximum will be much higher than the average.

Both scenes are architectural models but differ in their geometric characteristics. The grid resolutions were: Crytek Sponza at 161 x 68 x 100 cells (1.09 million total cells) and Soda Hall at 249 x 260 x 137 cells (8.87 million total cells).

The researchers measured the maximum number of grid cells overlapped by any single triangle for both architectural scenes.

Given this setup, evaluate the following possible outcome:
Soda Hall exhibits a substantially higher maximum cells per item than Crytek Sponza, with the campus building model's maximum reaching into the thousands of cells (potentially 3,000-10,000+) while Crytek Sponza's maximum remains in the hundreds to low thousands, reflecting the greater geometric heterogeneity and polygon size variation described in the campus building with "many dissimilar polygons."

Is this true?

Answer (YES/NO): NO